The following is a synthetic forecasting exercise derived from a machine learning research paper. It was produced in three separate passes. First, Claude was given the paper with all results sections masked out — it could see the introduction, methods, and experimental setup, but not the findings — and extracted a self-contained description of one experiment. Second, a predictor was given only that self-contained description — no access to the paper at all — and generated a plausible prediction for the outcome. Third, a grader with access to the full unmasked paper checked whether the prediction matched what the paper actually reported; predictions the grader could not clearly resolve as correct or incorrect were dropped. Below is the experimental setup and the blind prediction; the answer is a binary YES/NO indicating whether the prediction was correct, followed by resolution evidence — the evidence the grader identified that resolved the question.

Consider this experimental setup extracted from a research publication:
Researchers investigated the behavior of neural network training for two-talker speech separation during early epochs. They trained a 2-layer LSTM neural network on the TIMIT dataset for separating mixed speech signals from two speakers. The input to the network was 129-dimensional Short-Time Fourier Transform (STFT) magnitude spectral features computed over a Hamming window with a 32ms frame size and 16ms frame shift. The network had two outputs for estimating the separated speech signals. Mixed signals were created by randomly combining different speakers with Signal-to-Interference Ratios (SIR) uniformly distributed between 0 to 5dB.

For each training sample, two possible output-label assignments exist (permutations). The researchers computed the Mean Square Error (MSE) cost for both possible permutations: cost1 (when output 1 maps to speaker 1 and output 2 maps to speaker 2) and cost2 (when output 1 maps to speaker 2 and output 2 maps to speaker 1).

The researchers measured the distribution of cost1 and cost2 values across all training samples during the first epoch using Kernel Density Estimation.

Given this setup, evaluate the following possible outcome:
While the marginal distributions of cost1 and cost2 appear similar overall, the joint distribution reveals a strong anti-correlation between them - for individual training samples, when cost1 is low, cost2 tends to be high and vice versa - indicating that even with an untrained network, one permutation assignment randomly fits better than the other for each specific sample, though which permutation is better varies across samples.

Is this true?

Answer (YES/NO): NO